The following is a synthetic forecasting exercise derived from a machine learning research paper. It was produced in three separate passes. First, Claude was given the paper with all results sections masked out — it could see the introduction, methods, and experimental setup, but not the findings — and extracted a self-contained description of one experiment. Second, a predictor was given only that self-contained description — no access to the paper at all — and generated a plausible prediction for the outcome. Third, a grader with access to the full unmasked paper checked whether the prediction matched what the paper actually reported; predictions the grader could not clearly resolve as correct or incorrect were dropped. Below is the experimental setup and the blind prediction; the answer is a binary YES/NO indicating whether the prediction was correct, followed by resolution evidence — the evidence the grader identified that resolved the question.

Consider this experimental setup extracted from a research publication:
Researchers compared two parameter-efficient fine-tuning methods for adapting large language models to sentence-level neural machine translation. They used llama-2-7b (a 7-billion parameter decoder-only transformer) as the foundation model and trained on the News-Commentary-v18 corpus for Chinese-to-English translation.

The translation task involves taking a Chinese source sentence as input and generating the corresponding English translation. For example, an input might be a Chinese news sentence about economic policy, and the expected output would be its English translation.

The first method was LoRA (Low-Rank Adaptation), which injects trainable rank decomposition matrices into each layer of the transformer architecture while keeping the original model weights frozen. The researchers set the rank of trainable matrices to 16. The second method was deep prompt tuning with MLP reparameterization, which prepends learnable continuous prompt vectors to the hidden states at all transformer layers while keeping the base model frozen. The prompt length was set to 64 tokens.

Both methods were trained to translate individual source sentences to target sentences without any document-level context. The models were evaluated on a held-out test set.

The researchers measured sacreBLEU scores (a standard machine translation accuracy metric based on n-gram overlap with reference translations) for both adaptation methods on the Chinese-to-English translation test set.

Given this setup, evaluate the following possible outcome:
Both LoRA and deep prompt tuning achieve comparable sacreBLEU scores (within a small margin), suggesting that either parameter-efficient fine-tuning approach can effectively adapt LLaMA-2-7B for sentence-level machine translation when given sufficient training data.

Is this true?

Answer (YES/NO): NO